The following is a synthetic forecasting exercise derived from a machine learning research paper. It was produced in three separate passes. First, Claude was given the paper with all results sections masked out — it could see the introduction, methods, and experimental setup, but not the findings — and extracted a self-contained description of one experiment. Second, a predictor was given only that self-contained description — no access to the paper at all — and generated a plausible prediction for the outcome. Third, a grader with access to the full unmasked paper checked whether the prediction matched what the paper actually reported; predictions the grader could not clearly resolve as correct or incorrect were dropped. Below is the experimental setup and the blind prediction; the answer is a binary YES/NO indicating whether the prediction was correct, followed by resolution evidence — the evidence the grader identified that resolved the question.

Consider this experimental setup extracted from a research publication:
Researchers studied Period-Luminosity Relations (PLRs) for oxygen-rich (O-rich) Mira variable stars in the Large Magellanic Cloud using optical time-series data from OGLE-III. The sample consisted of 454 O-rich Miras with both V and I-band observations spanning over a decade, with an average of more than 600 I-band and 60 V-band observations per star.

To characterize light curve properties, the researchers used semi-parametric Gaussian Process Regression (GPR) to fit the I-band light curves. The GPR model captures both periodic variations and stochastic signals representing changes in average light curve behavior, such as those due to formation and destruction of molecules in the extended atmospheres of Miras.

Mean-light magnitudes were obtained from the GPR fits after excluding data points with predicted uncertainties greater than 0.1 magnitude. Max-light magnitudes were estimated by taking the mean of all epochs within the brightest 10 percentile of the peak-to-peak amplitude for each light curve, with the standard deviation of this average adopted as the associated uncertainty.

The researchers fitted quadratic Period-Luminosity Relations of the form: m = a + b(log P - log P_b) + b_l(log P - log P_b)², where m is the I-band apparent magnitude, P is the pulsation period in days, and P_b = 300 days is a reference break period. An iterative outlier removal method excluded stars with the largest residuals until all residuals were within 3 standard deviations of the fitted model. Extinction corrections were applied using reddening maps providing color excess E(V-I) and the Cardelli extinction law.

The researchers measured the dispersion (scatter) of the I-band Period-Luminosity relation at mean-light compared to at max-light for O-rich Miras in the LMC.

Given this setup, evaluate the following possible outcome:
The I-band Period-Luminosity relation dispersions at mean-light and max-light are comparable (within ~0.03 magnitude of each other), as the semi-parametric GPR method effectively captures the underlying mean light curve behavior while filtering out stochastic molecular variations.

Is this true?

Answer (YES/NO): NO